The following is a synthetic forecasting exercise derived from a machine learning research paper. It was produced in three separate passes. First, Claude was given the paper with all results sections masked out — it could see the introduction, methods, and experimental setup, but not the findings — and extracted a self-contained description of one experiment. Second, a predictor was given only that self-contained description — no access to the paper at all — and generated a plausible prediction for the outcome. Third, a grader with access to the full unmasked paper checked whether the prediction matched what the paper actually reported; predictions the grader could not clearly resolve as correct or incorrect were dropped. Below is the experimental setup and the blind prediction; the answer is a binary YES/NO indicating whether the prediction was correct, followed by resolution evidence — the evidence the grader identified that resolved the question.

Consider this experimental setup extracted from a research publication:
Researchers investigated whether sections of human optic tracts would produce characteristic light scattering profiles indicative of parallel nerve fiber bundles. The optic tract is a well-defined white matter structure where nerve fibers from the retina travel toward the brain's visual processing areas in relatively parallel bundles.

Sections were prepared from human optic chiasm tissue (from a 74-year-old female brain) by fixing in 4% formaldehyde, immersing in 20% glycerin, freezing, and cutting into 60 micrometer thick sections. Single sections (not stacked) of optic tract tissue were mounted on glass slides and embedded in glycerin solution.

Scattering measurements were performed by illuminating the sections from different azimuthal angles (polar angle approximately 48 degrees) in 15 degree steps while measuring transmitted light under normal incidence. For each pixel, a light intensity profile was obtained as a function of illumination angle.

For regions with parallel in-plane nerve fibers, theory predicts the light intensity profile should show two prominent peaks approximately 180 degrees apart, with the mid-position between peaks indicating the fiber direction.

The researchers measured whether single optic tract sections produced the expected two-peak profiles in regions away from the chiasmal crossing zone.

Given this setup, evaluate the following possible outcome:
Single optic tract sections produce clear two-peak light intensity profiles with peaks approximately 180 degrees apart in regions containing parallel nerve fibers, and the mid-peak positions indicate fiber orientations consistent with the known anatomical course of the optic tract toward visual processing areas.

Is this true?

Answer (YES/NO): YES